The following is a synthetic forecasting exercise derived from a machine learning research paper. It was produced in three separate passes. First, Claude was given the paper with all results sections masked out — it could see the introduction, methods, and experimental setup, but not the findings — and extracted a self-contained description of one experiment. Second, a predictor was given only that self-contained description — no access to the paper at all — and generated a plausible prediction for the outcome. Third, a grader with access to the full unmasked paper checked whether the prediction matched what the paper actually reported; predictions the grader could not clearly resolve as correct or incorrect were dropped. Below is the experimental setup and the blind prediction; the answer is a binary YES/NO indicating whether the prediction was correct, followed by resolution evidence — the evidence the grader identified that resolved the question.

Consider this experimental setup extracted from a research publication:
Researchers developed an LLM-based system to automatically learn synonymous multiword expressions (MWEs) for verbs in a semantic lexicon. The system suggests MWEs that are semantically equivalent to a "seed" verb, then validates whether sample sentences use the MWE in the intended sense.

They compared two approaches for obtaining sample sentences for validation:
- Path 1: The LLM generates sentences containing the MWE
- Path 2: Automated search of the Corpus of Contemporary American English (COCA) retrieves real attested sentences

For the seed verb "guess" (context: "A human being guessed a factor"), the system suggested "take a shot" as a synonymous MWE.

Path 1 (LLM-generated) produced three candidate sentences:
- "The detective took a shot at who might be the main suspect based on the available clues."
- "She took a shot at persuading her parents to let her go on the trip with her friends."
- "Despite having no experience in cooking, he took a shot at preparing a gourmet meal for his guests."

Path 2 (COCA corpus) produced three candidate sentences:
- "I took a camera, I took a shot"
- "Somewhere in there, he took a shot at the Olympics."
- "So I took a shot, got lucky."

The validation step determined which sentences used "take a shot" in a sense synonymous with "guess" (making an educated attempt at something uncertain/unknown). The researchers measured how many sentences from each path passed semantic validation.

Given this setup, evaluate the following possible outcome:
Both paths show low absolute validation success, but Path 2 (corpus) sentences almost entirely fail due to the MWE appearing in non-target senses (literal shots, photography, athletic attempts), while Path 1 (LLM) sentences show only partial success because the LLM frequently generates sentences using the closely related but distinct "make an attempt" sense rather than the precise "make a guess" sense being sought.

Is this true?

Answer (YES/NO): NO